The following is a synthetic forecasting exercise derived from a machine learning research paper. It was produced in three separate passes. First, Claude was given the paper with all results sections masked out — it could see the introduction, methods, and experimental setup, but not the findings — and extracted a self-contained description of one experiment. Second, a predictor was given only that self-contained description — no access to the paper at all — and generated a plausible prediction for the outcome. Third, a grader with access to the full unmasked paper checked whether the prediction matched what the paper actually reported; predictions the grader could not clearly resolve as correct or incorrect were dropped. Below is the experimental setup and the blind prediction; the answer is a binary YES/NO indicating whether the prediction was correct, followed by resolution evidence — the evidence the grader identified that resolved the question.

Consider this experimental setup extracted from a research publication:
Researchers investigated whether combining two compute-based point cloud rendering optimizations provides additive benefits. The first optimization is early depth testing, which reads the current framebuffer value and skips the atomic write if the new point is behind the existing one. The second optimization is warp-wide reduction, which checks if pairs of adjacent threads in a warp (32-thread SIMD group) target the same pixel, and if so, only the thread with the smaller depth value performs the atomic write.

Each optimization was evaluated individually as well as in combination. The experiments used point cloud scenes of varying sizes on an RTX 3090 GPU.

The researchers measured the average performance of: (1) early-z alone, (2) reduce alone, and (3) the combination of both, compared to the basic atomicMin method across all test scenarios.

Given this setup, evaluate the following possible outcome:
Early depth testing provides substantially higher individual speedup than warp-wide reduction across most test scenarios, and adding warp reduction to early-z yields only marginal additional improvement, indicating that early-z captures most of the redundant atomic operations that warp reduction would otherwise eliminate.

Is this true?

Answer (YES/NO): NO